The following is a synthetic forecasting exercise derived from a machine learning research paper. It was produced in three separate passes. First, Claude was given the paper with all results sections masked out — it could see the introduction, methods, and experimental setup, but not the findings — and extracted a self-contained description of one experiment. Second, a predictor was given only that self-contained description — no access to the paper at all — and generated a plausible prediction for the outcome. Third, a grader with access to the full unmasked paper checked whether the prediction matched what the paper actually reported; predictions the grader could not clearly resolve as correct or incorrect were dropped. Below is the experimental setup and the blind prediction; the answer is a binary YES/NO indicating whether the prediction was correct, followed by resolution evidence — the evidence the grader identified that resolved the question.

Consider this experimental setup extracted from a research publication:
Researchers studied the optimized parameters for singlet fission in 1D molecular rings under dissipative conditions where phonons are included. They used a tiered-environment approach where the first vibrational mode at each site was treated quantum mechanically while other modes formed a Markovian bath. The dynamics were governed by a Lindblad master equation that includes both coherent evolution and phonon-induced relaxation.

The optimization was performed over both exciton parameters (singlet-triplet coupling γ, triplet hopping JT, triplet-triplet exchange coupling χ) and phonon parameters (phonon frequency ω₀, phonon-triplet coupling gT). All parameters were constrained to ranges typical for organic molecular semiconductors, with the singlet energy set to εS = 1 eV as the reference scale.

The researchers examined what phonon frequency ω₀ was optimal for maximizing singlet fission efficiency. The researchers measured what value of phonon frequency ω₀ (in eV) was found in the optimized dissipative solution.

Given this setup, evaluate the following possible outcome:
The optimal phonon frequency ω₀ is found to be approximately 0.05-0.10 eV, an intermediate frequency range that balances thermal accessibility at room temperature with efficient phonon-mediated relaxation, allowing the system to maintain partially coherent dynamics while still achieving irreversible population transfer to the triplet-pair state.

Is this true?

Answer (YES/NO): NO